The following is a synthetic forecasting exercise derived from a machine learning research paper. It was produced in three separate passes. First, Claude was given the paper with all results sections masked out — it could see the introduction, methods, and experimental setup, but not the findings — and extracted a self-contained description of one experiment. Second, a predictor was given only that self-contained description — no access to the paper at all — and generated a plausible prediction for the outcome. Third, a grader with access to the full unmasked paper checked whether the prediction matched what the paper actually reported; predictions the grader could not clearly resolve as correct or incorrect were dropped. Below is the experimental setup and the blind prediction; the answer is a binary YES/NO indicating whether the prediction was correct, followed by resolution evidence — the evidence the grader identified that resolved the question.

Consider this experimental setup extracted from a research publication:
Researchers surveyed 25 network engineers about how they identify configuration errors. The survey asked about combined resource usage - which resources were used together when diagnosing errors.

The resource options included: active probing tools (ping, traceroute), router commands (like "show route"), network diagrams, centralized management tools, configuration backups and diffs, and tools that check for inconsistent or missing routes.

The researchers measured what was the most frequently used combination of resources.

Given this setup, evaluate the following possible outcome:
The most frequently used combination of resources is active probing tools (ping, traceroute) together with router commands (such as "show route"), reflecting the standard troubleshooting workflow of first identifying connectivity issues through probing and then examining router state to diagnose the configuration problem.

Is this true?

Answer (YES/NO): YES